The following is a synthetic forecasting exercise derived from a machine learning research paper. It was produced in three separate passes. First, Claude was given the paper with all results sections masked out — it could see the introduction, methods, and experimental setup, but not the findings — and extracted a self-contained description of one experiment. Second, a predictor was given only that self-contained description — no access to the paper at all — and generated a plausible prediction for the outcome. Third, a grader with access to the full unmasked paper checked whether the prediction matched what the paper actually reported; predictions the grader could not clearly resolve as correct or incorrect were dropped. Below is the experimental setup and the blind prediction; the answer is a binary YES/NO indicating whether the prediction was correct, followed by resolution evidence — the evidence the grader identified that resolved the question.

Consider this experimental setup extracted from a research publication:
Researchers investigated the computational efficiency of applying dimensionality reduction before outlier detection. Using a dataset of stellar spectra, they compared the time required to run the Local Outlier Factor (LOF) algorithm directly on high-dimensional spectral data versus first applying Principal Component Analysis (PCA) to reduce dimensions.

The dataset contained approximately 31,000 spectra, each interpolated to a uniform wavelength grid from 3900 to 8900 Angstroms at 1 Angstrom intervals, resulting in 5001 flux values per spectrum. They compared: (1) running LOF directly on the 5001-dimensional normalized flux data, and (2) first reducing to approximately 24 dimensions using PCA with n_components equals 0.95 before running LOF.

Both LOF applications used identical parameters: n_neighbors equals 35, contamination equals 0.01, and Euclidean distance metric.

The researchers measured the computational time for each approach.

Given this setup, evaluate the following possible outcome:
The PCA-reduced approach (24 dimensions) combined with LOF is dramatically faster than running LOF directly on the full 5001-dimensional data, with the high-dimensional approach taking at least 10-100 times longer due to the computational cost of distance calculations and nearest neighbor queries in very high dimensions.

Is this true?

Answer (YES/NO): YES